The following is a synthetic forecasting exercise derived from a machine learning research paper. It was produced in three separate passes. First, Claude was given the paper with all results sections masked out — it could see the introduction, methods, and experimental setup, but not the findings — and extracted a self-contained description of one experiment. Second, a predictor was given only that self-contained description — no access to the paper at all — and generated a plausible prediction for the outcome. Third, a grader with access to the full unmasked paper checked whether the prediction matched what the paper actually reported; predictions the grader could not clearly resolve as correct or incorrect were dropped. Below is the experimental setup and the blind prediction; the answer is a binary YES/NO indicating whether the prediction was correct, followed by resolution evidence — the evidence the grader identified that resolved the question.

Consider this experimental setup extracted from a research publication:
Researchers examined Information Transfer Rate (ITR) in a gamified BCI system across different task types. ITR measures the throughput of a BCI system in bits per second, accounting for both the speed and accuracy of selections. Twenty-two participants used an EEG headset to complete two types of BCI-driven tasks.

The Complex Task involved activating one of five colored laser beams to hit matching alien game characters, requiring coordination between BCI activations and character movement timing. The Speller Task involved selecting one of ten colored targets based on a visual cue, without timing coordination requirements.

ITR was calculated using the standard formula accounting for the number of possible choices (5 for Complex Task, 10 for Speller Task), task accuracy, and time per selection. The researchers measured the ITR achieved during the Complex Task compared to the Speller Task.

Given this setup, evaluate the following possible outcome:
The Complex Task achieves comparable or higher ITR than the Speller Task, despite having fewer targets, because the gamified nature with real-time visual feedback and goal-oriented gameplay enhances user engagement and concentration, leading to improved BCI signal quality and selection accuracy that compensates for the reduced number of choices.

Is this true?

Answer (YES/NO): NO